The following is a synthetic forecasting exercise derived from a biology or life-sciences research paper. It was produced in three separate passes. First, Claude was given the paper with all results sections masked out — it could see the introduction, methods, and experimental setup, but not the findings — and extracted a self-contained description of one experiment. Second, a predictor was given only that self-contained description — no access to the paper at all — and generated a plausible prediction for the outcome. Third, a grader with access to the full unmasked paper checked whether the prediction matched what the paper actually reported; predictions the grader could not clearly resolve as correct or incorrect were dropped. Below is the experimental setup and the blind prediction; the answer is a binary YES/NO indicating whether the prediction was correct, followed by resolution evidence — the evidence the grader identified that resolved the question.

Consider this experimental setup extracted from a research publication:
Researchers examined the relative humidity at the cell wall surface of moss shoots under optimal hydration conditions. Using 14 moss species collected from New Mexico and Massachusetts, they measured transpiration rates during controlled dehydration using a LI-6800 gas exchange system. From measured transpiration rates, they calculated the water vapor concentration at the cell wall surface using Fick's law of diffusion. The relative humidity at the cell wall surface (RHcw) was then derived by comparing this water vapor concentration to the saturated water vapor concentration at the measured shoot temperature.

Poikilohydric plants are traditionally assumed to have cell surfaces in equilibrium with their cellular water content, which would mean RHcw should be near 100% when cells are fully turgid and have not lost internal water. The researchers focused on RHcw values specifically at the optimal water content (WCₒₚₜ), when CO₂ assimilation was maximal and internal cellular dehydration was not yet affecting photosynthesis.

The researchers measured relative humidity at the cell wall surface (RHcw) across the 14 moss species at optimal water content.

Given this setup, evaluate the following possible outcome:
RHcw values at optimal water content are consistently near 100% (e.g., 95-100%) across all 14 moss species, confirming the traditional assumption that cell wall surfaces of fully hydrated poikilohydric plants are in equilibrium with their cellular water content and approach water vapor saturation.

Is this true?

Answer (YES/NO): NO